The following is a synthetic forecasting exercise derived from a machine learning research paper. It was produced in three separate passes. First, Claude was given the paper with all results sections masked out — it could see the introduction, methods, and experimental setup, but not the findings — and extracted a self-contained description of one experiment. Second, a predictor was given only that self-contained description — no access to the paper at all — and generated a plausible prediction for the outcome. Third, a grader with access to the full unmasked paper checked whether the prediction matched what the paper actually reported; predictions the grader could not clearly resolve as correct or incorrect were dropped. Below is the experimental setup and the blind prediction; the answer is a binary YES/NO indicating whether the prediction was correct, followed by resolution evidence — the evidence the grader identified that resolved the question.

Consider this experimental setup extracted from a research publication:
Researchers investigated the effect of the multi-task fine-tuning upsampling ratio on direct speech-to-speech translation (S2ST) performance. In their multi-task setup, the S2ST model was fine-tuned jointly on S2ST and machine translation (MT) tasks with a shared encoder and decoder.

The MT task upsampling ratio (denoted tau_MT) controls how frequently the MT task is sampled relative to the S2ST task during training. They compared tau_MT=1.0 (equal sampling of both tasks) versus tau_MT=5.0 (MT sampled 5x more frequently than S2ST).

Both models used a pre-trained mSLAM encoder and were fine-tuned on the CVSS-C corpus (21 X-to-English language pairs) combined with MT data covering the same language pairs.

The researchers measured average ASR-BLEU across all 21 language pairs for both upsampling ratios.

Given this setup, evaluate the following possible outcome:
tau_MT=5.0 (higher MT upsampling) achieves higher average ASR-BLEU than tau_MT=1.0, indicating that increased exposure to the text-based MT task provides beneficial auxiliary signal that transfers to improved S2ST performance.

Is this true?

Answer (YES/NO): NO